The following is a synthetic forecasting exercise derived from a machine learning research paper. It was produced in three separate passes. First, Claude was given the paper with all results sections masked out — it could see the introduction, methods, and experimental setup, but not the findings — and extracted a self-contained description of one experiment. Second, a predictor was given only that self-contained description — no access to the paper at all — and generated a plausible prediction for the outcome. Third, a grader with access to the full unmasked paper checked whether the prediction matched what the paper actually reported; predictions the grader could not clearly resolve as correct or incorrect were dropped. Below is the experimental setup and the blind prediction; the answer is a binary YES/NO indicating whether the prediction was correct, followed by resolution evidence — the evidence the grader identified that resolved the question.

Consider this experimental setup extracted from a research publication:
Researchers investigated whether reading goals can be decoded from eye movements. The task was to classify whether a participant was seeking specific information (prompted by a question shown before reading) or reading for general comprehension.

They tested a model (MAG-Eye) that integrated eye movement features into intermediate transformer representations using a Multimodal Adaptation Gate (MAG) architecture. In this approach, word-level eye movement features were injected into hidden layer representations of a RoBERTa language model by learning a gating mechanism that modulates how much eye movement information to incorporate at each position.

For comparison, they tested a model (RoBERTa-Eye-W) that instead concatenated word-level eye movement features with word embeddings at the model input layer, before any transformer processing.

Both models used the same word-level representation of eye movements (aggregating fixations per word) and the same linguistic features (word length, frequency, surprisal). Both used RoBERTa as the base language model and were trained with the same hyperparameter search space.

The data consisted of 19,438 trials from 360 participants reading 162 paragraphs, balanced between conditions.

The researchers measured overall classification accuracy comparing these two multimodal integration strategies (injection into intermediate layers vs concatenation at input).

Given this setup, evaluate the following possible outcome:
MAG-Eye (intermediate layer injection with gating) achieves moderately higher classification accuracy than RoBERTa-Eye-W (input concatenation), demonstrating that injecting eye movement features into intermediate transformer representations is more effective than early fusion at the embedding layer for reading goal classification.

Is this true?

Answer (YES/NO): NO